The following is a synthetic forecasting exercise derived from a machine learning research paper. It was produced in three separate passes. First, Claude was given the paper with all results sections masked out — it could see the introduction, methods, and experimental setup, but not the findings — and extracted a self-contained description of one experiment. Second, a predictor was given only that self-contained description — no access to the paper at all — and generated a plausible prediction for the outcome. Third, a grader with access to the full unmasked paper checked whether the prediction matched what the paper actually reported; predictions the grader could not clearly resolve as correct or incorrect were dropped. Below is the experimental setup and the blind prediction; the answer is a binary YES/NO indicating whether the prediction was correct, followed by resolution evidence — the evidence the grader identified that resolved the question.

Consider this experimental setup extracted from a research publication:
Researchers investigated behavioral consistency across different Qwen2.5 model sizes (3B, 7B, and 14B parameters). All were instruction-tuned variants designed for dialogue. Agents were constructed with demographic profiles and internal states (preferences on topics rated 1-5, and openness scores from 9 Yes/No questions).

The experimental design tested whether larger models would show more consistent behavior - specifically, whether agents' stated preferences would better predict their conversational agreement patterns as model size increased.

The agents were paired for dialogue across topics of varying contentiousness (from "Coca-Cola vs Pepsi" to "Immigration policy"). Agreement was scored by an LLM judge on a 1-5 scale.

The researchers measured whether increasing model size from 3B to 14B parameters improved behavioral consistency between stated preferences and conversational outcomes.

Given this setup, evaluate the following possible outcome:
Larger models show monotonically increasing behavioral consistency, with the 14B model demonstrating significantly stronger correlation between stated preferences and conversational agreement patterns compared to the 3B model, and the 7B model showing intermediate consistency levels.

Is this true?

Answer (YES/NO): NO